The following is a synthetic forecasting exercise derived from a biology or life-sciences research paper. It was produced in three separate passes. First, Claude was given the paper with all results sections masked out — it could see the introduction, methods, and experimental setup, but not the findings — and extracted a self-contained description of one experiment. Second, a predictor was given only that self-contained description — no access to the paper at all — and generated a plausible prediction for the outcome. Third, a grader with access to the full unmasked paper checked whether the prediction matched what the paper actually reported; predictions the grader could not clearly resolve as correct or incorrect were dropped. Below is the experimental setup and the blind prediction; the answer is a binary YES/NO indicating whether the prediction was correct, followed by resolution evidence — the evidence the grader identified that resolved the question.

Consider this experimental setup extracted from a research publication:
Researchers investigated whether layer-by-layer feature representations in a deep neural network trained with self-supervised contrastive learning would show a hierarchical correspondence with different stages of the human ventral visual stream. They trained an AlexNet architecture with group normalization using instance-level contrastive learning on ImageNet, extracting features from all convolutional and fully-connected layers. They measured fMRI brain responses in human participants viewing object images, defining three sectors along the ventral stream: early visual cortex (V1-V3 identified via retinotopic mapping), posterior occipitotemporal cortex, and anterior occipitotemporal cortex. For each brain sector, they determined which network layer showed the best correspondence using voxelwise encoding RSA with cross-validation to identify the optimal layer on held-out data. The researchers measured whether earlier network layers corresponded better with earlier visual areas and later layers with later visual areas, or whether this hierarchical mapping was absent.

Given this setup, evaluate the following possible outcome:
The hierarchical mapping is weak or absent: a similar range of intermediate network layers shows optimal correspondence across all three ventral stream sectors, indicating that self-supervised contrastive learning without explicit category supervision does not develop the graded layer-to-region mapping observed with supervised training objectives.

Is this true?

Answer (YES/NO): NO